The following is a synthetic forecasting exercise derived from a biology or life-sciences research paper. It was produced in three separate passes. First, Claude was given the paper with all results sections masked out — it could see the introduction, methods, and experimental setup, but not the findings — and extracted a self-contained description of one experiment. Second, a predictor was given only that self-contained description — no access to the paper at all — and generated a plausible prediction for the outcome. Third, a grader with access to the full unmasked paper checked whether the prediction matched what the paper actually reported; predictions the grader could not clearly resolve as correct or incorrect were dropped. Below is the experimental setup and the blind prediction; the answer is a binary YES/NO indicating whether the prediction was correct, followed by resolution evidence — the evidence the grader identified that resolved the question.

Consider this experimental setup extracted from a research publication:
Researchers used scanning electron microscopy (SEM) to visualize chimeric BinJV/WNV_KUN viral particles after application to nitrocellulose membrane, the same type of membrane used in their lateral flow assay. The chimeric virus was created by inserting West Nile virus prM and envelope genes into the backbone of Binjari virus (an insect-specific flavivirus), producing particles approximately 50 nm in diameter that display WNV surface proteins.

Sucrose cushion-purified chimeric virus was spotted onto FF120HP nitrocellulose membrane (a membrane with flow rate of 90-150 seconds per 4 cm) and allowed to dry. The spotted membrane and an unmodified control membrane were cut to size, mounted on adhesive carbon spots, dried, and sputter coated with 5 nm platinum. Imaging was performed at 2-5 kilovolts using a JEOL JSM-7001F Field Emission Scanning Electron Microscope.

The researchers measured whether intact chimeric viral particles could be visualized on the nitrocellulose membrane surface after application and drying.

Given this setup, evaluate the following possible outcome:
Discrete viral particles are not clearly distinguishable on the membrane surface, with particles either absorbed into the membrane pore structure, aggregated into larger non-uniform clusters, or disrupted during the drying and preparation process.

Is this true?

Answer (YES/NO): NO